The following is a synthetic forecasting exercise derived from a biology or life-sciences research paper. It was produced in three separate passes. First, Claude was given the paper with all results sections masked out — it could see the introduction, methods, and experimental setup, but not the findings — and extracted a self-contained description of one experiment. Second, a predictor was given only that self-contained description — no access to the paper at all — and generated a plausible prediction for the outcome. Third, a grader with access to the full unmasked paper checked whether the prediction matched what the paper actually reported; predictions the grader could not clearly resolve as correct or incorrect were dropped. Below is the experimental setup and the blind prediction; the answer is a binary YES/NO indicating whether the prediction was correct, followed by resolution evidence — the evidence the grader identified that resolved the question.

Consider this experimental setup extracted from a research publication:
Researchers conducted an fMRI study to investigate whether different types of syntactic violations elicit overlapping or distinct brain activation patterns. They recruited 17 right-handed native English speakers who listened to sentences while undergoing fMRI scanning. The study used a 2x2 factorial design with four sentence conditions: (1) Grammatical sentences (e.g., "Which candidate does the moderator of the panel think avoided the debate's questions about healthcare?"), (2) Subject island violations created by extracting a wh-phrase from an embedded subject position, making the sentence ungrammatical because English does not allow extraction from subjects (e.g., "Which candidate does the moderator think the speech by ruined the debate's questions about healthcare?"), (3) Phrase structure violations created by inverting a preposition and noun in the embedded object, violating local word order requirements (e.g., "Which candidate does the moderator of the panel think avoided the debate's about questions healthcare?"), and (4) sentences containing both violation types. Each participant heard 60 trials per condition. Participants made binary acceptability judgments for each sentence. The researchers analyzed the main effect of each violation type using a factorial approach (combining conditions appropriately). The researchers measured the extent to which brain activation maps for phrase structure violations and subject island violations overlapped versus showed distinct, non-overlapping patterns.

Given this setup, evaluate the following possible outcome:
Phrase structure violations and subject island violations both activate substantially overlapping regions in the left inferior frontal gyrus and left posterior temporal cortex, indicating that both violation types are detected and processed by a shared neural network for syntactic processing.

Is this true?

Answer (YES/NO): NO